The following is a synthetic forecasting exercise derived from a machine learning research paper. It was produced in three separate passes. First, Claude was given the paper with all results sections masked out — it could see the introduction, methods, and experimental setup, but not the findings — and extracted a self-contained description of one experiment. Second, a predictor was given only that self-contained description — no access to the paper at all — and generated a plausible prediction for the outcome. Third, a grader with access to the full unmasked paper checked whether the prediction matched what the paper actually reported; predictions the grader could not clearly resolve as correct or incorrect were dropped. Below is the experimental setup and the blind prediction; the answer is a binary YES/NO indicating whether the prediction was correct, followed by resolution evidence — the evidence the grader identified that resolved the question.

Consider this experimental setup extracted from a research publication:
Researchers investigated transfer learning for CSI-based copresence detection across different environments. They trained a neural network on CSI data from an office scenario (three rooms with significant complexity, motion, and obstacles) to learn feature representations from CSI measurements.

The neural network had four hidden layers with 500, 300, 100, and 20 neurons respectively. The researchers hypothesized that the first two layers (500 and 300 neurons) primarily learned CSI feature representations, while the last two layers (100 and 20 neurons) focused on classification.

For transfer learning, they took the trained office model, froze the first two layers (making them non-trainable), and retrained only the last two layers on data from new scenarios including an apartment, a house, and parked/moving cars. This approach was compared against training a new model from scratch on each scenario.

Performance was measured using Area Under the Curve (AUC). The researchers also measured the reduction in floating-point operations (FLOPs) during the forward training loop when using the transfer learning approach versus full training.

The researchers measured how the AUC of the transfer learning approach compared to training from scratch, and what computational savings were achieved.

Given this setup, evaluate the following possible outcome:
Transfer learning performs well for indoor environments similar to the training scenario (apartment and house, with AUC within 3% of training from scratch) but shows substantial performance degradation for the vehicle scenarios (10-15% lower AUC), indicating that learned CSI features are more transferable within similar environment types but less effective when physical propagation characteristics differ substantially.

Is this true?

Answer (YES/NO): NO